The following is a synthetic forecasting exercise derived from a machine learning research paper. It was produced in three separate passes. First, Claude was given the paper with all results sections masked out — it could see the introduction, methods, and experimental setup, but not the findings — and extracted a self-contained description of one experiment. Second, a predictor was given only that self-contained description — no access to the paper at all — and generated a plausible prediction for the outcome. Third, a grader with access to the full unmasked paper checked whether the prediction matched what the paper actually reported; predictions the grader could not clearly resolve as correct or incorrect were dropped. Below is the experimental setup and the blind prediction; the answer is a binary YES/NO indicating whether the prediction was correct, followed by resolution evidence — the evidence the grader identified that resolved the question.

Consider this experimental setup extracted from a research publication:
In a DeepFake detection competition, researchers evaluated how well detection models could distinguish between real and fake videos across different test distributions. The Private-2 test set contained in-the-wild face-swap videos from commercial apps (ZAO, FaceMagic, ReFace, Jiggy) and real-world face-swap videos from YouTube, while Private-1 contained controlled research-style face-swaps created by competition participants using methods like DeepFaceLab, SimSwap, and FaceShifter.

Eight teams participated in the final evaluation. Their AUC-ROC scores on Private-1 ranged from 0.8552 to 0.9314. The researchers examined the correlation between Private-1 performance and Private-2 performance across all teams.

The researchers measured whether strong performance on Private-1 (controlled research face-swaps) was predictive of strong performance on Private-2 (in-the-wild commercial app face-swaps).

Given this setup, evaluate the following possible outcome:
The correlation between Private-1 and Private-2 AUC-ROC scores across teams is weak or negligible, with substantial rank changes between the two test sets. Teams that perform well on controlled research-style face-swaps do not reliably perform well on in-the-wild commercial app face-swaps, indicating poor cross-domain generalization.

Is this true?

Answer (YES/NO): YES